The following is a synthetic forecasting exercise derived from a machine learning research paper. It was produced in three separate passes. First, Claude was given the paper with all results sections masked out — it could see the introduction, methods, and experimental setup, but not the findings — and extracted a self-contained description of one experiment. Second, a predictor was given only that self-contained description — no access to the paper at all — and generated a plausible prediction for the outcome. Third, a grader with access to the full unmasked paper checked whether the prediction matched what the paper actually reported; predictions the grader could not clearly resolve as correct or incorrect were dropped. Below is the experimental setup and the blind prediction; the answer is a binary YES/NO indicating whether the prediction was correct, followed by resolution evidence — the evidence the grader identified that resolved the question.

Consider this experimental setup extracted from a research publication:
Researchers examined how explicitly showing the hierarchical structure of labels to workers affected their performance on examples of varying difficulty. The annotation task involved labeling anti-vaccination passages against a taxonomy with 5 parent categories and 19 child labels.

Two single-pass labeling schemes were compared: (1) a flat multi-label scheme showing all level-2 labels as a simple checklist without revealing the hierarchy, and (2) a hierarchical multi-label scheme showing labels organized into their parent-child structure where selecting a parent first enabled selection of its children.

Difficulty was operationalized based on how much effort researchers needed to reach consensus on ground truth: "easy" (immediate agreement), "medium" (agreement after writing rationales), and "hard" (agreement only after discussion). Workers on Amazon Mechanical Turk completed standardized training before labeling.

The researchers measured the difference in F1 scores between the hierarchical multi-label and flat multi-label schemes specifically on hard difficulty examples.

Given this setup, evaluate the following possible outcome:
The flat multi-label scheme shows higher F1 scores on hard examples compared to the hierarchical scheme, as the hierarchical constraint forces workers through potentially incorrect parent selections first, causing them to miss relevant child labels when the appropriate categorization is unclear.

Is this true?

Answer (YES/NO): NO